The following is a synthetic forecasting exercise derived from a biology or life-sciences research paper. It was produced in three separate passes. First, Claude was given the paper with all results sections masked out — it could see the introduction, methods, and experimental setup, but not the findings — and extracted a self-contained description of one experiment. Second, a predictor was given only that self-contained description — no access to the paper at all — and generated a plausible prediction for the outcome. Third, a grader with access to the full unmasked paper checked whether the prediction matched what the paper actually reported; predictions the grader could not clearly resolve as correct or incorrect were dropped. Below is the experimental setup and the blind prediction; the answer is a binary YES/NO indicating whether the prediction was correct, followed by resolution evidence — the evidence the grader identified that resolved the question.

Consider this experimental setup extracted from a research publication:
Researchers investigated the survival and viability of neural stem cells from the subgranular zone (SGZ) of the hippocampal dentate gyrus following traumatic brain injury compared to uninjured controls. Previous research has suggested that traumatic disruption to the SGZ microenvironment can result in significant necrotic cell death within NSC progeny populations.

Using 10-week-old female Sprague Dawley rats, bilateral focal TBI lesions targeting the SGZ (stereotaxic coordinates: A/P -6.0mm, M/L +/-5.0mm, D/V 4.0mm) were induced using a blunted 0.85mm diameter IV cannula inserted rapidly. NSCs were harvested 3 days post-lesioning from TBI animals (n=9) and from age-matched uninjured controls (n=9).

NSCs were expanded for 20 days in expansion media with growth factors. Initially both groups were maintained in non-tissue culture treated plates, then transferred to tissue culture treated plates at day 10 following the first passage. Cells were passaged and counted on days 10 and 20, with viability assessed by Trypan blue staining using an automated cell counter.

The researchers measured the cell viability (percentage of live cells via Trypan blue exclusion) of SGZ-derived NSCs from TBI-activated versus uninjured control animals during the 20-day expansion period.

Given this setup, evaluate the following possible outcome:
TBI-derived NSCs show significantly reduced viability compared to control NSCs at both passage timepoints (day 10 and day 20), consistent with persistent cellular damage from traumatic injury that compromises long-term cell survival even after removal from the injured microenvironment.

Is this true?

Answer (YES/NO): NO